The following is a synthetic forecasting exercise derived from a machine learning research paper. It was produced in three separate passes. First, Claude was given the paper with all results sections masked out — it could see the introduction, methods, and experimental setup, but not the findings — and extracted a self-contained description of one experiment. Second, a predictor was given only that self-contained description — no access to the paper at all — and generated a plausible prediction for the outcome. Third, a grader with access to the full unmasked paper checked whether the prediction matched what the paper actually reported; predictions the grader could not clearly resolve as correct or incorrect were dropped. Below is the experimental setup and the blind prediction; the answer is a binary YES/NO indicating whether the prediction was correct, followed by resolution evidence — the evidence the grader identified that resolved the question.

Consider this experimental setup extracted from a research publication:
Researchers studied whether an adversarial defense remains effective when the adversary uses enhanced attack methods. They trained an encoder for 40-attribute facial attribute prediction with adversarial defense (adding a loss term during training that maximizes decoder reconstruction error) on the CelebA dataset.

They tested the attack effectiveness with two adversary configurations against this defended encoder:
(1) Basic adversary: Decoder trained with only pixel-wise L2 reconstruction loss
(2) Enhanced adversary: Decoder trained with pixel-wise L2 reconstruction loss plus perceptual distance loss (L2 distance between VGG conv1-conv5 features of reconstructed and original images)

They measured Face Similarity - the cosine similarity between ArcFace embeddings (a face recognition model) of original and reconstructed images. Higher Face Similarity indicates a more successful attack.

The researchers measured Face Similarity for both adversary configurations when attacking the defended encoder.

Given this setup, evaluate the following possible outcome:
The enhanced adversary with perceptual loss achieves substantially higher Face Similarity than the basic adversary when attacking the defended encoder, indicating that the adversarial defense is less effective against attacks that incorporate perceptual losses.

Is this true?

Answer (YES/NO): NO